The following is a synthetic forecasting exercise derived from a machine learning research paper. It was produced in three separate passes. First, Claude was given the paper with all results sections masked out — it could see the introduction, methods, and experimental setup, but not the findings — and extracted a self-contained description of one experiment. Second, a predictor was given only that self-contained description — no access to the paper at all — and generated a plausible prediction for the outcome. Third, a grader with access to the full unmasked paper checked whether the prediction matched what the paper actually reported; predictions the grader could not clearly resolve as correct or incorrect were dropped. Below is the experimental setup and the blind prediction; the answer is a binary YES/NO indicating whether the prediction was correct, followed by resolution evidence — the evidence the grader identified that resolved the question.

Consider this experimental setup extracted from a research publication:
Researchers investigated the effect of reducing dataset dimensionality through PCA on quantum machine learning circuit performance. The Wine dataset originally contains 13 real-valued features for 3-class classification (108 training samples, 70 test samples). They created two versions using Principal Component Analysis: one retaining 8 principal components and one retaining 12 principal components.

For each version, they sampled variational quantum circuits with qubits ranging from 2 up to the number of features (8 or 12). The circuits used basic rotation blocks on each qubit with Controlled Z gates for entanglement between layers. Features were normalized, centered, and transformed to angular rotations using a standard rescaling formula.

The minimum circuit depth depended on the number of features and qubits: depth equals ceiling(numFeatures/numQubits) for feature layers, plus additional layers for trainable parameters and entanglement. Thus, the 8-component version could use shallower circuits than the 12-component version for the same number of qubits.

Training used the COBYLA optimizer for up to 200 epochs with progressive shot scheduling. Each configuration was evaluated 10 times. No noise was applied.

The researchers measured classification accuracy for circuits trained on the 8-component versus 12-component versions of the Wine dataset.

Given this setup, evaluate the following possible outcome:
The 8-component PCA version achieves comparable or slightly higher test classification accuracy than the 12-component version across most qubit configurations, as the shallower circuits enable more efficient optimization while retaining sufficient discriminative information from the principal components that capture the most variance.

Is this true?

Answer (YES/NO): NO